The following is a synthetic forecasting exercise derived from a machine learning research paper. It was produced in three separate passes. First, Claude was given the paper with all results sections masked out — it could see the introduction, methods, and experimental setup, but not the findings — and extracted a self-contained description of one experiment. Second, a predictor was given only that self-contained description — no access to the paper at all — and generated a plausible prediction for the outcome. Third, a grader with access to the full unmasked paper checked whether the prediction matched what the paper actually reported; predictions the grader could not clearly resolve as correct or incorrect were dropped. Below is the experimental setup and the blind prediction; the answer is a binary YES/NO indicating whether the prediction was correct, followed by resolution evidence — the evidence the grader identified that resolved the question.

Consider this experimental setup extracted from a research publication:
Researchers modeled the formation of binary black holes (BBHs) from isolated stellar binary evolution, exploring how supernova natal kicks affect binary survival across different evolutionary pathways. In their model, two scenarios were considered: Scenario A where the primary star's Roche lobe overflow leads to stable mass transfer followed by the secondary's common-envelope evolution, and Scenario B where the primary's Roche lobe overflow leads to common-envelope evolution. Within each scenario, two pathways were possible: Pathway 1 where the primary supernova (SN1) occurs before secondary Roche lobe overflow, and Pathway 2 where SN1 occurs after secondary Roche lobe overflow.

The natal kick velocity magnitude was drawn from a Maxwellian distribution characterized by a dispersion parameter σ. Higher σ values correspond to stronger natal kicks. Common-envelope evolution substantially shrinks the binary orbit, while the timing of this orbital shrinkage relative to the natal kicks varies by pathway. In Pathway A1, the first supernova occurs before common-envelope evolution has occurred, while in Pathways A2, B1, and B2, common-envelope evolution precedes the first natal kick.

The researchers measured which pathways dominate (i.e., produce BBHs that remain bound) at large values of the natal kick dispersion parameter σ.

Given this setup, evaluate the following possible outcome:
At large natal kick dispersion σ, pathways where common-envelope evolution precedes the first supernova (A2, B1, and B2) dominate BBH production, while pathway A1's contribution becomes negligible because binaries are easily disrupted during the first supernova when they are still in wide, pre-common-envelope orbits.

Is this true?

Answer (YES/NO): YES